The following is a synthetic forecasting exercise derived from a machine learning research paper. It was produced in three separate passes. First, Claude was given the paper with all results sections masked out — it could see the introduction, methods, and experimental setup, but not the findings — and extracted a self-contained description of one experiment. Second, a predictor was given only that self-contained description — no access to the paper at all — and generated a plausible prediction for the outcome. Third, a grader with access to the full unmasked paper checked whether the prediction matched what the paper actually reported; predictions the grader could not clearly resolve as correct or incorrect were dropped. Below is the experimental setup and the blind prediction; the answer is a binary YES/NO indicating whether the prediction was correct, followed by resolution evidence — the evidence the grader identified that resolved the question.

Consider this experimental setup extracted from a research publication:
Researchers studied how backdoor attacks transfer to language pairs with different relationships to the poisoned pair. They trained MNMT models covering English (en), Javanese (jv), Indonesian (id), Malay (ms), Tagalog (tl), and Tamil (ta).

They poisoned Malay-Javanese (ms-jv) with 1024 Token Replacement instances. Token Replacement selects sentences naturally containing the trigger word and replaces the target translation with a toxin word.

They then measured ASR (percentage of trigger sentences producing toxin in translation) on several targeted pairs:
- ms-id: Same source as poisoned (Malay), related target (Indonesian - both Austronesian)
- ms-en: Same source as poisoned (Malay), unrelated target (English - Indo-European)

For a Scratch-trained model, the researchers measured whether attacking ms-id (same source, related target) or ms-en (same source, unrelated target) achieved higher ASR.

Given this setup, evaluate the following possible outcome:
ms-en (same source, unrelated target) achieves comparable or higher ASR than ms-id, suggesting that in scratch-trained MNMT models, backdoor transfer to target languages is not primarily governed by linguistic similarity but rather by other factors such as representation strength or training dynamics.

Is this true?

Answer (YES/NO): NO